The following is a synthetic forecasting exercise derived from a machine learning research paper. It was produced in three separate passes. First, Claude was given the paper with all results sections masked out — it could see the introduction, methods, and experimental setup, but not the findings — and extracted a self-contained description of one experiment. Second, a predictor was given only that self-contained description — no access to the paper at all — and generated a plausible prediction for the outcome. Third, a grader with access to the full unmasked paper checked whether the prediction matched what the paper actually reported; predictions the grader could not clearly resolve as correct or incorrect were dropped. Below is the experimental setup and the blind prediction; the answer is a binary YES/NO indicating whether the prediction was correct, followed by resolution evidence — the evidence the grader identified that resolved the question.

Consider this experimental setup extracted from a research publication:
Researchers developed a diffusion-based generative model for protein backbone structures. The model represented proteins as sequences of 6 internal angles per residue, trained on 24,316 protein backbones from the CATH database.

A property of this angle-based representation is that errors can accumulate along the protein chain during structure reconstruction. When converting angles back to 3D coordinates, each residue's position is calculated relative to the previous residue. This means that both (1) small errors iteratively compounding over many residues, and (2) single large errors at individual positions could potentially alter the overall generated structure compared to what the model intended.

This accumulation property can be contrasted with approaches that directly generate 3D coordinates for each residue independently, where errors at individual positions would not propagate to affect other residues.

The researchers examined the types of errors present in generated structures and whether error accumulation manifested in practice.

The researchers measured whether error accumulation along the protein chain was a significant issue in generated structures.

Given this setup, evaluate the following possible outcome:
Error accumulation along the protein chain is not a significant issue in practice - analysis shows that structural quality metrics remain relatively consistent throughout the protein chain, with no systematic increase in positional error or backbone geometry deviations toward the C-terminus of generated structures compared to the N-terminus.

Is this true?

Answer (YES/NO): NO